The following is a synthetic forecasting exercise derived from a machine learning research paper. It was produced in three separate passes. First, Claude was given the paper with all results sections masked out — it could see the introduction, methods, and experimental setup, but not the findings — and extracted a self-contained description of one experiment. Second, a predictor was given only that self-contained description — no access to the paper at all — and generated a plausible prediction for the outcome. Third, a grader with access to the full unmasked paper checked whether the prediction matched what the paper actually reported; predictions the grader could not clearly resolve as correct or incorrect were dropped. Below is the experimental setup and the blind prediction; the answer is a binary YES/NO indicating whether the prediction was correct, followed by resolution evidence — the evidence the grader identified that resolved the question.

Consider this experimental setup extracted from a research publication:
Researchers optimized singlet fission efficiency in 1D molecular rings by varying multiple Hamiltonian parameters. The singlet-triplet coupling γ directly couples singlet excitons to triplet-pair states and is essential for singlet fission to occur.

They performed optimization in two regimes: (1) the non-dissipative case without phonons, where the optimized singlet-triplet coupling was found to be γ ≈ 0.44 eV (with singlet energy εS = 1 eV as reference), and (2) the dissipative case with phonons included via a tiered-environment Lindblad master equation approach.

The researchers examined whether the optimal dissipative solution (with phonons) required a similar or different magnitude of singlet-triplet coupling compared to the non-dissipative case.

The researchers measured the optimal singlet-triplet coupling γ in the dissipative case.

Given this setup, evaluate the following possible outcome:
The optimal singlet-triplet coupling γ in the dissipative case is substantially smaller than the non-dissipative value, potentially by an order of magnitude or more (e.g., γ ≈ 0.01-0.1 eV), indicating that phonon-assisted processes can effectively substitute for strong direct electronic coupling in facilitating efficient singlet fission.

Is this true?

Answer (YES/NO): YES